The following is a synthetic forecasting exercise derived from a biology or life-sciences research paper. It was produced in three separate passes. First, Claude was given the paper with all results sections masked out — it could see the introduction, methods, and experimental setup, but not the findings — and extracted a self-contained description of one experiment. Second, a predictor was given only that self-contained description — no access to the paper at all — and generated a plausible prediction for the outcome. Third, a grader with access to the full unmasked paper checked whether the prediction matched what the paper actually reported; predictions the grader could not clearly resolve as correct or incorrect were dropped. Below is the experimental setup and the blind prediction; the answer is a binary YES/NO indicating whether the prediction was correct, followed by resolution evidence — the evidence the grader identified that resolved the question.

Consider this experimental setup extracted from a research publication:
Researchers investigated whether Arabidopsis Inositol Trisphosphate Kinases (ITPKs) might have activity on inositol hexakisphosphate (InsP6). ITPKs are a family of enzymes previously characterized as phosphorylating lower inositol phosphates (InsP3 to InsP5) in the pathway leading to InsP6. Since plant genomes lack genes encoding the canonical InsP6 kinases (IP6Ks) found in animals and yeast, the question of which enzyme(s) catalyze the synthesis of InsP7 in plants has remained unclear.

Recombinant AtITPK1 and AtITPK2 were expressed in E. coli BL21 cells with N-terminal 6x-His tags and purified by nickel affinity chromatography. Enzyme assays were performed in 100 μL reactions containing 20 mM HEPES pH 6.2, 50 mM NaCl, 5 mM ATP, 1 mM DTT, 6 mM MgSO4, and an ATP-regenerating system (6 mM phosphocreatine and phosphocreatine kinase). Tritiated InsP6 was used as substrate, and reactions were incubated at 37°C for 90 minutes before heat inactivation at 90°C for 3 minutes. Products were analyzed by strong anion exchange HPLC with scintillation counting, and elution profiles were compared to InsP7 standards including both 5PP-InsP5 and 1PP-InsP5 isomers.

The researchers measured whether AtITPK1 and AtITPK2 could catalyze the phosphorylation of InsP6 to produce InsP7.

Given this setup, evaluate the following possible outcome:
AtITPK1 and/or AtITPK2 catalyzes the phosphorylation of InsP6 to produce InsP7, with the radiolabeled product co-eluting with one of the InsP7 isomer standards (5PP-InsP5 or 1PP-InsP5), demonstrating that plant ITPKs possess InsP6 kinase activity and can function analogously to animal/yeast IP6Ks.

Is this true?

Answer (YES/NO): YES